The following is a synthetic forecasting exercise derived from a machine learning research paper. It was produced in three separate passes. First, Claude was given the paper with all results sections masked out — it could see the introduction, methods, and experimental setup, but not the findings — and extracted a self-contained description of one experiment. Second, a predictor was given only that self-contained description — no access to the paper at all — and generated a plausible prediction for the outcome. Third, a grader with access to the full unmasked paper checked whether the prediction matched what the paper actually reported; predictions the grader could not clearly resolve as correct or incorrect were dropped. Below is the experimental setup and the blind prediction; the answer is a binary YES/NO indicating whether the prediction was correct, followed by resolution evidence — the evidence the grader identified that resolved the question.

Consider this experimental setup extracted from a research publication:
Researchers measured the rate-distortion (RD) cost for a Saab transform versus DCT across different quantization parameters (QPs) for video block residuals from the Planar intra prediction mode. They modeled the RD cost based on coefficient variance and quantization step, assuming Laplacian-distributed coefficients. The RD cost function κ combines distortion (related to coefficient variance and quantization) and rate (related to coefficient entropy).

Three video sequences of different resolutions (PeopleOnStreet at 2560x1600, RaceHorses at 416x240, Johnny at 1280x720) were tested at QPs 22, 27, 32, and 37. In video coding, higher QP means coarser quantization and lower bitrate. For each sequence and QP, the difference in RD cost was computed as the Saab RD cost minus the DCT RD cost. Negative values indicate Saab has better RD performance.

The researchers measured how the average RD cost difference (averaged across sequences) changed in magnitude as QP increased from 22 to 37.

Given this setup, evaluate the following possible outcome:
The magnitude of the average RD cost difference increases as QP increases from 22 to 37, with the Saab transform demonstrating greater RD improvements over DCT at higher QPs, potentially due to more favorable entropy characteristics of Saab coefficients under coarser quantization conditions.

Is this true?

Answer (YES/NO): YES